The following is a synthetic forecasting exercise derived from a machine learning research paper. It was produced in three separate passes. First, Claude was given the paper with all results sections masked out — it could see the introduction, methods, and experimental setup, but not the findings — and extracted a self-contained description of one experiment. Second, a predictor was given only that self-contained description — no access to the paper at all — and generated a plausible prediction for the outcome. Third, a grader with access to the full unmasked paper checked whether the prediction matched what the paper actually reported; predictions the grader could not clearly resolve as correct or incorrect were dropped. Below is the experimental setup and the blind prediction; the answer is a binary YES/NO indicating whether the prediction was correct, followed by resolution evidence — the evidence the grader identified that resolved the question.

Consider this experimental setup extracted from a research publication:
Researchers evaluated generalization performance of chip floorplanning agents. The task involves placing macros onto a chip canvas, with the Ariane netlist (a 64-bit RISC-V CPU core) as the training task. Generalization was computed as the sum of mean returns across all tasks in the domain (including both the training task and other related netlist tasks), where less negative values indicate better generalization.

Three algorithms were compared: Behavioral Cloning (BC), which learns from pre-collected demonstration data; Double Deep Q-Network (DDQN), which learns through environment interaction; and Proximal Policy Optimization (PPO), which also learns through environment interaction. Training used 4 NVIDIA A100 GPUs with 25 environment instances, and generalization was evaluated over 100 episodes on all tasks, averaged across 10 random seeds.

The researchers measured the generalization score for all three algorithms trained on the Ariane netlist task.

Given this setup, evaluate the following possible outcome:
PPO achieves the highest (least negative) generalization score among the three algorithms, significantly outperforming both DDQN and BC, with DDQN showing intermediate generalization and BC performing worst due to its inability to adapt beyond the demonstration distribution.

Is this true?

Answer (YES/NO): NO